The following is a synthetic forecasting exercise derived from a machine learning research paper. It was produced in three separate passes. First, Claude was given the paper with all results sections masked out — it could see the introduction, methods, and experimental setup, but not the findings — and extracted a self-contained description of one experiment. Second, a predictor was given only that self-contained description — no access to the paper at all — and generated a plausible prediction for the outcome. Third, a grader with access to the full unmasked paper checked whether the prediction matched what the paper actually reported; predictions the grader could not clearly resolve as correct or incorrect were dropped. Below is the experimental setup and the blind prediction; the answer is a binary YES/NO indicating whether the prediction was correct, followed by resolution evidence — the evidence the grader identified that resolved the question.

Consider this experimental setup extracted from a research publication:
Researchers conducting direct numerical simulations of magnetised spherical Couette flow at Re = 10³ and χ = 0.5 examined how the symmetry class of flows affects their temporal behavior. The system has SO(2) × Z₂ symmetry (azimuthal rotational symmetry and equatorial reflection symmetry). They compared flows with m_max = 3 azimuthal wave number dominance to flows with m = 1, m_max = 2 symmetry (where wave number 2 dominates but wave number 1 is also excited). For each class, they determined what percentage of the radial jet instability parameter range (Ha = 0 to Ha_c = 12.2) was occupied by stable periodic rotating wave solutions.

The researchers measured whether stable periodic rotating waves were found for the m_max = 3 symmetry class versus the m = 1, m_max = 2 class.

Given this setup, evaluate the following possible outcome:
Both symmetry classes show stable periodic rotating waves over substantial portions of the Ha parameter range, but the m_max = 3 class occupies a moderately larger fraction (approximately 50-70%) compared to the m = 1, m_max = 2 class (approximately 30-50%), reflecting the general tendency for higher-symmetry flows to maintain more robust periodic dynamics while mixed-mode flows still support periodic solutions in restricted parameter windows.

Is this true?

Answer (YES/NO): NO